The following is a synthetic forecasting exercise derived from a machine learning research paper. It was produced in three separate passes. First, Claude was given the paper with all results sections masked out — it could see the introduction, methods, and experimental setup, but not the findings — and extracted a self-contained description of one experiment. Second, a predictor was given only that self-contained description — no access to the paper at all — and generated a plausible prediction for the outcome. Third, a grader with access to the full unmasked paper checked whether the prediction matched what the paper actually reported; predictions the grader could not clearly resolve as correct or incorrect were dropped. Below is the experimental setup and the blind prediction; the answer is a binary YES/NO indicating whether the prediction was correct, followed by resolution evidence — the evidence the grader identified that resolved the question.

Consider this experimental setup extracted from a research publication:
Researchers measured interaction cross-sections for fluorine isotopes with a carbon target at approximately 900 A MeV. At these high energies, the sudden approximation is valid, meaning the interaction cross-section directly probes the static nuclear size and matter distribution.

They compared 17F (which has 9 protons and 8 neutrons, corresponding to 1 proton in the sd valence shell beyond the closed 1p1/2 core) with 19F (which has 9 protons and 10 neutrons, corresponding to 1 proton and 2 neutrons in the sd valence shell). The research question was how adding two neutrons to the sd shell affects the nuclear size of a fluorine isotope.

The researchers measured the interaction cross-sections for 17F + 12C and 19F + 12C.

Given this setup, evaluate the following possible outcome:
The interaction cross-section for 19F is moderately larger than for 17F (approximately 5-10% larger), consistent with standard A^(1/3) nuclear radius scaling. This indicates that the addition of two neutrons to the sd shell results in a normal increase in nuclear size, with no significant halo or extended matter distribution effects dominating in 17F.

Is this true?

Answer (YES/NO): YES